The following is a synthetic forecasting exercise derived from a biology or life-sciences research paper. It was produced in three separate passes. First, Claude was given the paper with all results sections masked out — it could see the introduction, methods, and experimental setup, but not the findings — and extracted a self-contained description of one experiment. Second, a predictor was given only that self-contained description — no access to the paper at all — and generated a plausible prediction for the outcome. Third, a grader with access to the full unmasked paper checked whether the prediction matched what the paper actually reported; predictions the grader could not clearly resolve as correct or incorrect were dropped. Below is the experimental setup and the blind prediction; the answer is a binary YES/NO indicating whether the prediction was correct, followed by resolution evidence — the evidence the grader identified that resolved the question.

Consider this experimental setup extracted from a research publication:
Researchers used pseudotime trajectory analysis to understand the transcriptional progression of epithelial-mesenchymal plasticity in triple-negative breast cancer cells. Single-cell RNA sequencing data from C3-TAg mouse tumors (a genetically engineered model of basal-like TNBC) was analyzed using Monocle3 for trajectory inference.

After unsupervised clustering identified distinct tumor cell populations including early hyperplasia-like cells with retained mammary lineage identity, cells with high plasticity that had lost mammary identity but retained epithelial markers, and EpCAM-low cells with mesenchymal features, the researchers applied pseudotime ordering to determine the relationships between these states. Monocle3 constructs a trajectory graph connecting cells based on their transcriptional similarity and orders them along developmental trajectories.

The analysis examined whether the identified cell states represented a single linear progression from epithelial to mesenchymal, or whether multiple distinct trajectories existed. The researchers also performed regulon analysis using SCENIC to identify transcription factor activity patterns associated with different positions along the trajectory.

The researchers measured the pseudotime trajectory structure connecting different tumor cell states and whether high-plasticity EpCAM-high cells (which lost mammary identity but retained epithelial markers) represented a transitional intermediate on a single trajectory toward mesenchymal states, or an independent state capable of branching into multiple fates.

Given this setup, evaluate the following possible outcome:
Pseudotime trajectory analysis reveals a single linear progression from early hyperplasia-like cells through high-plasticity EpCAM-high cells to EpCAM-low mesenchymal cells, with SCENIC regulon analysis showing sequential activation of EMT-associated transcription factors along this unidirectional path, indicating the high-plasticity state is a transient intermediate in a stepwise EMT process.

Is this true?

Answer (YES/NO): NO